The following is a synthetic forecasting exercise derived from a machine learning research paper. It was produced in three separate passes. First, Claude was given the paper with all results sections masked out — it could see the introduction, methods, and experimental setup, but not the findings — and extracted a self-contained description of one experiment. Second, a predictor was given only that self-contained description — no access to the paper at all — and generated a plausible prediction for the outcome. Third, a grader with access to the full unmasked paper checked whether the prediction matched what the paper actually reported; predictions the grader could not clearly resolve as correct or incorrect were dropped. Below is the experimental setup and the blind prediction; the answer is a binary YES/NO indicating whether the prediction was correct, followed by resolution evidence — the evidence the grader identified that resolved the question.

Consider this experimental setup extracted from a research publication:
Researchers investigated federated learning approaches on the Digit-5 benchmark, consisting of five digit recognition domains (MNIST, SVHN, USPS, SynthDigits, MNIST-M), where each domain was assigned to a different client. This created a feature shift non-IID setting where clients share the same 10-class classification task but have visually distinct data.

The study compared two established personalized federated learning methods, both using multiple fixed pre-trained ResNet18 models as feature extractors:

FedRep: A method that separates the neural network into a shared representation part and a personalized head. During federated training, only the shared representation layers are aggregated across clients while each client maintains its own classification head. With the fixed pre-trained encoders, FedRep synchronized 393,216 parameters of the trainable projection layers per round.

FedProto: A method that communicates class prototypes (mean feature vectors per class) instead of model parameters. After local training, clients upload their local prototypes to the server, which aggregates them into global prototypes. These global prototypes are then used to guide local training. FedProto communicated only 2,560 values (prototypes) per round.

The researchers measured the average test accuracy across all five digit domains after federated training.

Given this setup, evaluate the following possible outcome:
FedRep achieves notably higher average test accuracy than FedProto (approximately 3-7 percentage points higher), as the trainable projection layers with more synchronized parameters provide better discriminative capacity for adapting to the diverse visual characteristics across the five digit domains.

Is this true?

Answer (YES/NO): NO